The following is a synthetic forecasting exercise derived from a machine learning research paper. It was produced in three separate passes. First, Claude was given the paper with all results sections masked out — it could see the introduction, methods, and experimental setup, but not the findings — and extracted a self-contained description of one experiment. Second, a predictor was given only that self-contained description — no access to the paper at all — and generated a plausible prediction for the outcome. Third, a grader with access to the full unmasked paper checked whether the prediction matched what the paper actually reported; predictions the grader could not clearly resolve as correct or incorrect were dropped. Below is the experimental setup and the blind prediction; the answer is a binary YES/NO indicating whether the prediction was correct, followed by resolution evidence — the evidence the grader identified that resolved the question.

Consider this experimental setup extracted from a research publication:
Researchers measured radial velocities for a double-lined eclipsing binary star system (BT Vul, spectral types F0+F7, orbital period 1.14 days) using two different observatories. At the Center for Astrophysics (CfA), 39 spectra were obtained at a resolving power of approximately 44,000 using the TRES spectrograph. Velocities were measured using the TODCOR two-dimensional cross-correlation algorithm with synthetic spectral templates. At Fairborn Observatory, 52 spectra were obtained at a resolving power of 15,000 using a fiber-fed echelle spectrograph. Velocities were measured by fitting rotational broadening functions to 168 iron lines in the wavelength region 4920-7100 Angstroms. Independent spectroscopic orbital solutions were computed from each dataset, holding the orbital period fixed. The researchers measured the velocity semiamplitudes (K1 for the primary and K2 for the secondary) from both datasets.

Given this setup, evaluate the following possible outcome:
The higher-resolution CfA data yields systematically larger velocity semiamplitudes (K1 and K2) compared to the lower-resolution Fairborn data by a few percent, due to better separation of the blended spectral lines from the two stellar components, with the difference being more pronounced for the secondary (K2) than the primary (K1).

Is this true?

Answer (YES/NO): NO